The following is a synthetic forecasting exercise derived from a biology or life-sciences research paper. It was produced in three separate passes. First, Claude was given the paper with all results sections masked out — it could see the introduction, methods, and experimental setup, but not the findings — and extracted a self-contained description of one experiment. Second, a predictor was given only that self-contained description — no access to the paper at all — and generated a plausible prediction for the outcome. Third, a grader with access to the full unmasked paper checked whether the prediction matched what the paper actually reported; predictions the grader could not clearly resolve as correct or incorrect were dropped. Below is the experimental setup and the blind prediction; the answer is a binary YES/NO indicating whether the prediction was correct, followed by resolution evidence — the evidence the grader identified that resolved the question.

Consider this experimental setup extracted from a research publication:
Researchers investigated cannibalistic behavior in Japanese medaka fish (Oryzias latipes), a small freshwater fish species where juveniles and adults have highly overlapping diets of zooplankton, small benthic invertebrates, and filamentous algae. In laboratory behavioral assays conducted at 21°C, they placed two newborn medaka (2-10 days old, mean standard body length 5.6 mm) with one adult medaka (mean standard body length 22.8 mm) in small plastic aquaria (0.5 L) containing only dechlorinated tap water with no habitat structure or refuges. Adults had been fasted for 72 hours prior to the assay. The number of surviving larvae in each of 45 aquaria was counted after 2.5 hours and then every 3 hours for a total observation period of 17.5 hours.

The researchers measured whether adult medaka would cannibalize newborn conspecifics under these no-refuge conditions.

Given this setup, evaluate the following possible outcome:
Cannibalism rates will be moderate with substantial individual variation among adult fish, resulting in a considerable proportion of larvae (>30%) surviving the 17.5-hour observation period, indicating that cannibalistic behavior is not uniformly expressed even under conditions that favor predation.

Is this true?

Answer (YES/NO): NO